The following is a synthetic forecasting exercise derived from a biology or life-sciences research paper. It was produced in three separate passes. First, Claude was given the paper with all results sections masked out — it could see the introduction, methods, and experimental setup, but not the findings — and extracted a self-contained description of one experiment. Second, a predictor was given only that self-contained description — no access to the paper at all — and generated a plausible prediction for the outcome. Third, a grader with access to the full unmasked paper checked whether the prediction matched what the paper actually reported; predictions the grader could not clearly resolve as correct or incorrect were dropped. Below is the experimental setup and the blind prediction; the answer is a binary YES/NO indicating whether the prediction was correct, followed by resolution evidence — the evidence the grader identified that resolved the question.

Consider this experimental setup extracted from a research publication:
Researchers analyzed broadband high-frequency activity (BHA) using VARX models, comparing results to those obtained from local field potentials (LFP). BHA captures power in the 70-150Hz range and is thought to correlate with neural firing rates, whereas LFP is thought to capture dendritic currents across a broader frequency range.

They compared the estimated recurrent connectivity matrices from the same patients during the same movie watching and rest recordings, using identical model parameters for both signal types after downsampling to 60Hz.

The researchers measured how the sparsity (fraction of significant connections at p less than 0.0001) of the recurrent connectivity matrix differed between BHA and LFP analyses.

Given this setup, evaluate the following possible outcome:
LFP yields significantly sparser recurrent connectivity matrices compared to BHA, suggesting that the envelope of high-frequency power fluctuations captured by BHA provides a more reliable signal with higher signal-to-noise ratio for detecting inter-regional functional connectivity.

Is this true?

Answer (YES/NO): NO